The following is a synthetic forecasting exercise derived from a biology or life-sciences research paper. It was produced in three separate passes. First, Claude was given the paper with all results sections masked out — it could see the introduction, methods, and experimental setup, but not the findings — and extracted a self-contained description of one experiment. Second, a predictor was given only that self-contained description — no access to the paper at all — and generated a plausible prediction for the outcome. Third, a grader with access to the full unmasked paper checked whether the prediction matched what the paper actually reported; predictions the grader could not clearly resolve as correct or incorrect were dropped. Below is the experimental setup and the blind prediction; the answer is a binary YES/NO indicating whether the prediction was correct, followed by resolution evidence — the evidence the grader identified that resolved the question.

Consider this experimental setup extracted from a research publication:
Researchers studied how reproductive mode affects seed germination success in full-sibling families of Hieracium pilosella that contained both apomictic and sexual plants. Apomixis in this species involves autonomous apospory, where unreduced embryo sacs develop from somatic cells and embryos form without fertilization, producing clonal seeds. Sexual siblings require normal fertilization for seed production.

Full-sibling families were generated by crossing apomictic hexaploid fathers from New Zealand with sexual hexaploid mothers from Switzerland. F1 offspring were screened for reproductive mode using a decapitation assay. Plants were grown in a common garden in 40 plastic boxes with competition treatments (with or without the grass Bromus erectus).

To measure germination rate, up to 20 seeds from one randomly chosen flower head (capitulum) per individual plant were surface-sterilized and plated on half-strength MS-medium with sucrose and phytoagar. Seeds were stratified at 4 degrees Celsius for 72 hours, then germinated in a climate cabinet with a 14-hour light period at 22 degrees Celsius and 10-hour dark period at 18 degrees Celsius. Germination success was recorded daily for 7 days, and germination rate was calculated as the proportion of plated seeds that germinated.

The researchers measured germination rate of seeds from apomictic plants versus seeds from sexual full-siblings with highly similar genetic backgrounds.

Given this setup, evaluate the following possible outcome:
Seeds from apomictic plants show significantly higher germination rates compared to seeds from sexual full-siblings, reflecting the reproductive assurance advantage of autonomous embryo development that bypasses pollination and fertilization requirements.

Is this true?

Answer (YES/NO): NO